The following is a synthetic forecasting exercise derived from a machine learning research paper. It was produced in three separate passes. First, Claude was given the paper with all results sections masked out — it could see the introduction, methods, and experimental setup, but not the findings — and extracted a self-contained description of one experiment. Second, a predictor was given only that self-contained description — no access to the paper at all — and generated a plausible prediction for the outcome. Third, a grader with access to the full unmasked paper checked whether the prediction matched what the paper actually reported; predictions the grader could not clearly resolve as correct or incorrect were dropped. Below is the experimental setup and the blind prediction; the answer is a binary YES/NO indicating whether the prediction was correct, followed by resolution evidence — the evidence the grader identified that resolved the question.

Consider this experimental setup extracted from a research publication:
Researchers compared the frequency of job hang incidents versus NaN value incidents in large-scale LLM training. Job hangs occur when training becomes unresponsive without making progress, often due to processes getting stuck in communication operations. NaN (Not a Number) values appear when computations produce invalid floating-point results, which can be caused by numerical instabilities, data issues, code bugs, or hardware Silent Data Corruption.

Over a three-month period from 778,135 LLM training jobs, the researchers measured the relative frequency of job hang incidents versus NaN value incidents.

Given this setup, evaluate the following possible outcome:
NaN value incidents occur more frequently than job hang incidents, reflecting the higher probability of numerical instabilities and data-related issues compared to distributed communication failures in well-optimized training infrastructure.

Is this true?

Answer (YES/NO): NO